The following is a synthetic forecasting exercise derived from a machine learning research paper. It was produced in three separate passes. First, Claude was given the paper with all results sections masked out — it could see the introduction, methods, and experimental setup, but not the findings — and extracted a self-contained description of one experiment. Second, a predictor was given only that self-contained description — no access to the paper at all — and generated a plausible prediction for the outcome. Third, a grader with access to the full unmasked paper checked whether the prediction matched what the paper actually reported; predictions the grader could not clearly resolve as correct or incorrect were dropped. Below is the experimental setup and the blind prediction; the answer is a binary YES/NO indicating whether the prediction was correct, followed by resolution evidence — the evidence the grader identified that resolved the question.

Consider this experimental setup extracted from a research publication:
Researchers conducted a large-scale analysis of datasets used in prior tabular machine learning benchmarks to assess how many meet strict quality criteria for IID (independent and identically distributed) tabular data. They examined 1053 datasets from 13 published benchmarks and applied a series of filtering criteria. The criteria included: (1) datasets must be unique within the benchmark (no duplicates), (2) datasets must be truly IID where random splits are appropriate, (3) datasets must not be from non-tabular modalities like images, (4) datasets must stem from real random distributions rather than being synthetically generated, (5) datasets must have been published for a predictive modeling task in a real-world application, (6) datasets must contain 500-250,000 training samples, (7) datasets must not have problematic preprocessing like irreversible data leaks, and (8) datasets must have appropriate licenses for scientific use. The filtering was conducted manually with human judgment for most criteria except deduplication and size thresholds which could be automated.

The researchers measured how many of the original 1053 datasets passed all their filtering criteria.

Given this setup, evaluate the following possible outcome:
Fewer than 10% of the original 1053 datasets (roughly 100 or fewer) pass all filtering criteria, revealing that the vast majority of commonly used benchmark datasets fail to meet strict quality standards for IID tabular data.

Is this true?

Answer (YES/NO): YES